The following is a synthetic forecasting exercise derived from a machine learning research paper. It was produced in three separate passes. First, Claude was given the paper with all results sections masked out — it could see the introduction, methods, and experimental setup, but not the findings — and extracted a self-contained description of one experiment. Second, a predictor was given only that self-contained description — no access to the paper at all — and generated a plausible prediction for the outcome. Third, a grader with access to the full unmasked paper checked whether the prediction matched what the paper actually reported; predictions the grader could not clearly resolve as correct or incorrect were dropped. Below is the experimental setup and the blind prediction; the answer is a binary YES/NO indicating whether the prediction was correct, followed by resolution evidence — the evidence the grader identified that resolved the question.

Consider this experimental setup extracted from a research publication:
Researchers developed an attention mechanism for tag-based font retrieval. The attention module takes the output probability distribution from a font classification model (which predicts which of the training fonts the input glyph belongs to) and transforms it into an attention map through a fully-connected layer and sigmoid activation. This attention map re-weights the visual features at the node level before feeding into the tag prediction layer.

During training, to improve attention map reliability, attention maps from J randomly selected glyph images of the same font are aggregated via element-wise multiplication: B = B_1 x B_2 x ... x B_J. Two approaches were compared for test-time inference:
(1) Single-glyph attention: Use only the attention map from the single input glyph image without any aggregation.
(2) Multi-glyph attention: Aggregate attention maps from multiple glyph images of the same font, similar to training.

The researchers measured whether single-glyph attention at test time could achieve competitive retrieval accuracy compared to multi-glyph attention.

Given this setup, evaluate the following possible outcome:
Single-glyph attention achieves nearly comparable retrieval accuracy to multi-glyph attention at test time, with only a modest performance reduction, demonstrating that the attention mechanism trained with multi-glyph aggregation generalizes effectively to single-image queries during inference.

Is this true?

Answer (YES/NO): YES